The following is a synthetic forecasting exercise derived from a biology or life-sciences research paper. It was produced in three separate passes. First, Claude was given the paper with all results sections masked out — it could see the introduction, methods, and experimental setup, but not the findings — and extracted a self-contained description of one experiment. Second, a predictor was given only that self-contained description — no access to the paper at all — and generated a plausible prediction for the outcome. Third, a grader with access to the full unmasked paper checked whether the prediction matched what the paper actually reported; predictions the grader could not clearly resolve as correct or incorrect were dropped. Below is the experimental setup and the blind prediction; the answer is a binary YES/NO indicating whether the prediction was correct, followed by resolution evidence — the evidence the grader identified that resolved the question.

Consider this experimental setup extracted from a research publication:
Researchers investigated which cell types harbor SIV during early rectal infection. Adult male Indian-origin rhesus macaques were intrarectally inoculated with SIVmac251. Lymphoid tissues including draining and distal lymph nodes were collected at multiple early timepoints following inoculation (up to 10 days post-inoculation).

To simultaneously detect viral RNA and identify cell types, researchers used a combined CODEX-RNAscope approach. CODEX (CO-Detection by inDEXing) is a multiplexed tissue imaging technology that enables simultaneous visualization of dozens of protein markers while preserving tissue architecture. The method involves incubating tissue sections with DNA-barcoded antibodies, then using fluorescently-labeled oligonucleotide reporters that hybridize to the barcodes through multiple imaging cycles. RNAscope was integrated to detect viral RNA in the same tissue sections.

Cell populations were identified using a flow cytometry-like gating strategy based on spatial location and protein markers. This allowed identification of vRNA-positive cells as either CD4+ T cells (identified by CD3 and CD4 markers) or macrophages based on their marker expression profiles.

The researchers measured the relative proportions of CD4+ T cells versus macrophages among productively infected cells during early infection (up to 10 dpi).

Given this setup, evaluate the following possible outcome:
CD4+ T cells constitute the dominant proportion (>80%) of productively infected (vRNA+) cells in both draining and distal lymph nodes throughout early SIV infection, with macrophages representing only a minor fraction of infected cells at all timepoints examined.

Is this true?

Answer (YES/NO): YES